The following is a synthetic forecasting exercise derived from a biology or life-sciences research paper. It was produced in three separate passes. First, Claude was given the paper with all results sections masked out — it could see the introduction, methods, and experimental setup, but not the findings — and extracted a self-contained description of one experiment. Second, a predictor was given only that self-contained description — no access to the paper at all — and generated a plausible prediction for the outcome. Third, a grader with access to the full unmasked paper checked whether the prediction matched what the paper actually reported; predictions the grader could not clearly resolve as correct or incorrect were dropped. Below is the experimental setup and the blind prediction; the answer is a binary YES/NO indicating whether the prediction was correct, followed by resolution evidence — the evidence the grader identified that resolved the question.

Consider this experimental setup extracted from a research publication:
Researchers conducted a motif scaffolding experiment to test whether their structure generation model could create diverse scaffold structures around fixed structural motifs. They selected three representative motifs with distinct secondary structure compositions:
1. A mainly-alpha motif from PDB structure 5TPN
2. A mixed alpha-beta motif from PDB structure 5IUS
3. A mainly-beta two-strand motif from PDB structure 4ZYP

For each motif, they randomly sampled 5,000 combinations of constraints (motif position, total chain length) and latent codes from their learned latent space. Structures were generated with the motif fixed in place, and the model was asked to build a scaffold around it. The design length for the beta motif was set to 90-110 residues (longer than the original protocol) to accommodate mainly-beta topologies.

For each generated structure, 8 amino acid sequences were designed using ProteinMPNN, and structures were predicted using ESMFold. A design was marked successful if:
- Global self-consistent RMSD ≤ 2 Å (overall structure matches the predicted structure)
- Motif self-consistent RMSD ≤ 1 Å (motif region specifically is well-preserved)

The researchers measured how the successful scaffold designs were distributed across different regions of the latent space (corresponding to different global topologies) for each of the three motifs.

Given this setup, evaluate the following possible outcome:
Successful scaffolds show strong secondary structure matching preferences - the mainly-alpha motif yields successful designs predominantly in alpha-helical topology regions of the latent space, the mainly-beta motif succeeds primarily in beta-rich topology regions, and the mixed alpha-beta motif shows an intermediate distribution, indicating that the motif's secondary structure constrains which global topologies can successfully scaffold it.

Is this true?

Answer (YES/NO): NO